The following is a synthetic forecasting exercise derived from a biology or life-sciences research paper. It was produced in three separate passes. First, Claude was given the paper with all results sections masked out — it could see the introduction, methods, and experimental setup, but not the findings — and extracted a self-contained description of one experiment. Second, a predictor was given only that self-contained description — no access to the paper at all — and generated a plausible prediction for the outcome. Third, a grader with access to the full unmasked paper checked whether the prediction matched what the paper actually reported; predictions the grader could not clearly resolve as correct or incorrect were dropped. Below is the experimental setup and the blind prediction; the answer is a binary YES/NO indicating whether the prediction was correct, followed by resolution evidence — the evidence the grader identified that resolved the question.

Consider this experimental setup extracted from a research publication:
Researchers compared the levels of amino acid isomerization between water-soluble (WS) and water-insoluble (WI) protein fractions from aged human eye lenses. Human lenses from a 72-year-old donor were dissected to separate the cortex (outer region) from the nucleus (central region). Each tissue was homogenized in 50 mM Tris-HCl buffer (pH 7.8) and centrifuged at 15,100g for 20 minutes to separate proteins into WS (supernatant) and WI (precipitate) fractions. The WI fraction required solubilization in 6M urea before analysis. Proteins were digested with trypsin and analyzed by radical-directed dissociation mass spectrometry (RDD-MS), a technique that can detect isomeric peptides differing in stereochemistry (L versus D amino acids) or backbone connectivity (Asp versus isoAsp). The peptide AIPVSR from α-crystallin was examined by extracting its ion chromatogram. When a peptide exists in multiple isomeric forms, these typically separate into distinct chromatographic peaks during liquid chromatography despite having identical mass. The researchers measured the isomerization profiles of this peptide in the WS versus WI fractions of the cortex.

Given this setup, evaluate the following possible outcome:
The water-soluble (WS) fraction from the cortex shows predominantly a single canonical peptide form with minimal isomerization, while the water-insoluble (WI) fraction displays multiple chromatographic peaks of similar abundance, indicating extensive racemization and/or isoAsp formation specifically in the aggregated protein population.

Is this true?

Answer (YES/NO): NO